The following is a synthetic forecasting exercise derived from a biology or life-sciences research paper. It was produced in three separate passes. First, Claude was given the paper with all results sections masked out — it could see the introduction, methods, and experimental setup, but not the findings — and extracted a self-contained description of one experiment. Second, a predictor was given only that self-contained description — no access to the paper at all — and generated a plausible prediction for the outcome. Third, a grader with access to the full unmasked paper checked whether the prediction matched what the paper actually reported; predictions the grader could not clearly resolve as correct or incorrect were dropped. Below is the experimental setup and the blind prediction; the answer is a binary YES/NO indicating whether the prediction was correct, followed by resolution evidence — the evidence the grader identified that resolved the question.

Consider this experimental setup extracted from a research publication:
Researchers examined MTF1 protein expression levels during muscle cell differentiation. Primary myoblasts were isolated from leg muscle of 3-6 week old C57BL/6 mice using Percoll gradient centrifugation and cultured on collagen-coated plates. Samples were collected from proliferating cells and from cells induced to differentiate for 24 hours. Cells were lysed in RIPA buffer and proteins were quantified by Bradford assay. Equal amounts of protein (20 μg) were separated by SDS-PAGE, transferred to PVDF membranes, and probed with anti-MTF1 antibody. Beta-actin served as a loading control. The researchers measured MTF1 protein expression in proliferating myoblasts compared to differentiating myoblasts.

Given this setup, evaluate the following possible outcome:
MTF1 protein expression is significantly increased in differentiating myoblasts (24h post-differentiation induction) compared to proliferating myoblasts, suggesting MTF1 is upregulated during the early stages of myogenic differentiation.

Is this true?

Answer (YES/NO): YES